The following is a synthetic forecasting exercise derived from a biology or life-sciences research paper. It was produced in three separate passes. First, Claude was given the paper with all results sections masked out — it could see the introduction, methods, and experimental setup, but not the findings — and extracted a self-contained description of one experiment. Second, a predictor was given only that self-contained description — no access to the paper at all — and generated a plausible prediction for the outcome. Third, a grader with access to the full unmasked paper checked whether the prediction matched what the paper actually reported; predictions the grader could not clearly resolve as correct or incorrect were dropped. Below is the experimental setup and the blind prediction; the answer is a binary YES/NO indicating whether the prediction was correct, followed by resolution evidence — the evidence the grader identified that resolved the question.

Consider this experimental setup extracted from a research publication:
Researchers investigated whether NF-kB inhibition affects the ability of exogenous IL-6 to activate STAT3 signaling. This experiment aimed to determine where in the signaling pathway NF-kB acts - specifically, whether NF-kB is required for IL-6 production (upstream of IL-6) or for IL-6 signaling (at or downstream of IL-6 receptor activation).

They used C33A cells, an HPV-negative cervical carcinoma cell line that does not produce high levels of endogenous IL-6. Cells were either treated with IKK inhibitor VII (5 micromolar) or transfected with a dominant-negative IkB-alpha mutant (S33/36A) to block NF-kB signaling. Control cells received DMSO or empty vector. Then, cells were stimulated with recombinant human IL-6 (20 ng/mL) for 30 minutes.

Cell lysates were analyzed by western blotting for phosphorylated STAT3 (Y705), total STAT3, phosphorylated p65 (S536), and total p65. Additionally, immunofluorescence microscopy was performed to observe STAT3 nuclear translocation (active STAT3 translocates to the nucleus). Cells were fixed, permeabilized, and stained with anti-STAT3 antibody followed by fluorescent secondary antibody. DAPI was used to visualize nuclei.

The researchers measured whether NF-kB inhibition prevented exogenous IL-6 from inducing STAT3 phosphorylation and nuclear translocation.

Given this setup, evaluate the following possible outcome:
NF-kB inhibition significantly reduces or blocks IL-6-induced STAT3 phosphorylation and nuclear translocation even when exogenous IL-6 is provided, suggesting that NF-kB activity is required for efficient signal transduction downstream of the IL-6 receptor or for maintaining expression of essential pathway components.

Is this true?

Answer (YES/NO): NO